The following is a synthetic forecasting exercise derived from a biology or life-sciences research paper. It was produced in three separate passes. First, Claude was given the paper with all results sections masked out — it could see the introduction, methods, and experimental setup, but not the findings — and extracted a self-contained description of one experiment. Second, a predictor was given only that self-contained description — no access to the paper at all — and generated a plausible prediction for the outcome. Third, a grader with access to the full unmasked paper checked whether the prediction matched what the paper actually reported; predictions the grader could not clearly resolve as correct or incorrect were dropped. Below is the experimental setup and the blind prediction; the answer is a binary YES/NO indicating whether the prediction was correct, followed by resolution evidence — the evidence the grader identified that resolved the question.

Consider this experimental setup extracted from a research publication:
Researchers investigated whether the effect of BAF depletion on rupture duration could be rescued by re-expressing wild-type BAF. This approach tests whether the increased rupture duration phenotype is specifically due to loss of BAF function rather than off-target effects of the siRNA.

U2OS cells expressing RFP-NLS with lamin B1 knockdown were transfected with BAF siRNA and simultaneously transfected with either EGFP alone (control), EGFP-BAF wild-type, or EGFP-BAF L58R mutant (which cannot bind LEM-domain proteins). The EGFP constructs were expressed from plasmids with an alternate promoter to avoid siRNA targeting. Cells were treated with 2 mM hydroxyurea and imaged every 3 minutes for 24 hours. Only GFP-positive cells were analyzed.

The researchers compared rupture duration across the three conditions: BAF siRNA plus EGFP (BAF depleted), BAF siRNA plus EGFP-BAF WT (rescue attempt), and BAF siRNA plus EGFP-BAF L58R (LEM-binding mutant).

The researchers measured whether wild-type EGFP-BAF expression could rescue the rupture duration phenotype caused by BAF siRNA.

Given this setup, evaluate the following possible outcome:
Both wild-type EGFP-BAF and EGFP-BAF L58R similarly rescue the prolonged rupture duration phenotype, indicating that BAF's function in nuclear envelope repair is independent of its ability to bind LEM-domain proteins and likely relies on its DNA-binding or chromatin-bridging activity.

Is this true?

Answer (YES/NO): NO